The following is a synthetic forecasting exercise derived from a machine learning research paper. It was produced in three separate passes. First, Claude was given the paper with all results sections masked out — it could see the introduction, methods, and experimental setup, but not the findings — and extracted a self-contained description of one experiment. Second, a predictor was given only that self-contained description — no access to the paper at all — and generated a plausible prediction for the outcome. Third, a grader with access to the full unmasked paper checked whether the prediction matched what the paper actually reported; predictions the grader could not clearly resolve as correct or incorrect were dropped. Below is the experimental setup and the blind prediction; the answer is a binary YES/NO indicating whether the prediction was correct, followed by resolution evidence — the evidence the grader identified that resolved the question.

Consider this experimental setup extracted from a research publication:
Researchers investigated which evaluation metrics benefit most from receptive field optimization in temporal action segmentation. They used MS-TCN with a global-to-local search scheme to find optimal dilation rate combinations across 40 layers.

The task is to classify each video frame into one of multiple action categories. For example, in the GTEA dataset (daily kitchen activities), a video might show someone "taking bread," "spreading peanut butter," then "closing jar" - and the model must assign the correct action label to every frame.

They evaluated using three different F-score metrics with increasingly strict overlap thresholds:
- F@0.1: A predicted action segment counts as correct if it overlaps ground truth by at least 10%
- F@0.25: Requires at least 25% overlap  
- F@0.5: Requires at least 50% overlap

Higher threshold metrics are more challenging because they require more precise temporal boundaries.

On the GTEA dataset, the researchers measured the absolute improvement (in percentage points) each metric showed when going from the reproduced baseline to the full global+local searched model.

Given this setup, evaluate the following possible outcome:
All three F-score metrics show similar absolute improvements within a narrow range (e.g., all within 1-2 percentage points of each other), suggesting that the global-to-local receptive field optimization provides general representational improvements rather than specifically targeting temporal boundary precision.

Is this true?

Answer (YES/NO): NO